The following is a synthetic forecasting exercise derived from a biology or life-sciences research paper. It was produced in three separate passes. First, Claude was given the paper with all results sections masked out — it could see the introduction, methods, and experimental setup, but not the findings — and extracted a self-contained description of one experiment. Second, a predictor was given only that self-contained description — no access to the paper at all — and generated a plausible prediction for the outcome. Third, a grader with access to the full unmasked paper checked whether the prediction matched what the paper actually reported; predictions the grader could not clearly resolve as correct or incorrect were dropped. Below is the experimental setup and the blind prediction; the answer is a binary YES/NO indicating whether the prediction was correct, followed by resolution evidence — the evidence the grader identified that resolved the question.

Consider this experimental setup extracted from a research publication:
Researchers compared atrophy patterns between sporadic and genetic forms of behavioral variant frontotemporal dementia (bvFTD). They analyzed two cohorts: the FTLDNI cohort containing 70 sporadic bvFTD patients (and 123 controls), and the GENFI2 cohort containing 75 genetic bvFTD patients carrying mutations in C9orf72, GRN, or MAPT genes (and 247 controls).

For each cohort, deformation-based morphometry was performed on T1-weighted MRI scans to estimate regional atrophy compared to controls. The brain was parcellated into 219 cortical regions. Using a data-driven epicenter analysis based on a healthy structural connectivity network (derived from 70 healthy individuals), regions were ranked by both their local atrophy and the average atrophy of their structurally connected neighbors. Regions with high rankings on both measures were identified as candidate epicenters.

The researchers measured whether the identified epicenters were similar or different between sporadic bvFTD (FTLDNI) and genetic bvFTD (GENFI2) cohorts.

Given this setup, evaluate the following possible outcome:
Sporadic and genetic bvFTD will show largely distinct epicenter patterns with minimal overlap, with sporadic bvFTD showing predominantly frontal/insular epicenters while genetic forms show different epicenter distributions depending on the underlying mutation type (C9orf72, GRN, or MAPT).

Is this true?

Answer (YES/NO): NO